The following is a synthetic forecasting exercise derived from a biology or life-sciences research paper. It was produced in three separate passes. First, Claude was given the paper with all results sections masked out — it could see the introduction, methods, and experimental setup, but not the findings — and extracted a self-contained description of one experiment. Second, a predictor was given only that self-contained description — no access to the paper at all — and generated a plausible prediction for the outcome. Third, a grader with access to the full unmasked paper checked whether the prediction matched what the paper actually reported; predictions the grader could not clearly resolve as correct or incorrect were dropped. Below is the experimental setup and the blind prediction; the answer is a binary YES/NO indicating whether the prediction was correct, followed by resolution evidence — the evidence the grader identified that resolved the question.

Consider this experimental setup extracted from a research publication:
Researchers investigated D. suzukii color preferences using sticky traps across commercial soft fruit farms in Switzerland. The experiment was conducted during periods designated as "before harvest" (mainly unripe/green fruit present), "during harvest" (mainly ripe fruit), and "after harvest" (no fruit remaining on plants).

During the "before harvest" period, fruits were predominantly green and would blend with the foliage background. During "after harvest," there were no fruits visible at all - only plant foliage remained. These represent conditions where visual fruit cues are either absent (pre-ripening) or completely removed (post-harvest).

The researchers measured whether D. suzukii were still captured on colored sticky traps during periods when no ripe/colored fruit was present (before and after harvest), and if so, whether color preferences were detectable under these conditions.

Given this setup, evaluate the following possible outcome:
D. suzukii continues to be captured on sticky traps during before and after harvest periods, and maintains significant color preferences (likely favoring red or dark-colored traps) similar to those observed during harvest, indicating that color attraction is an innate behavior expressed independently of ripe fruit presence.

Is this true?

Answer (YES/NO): NO